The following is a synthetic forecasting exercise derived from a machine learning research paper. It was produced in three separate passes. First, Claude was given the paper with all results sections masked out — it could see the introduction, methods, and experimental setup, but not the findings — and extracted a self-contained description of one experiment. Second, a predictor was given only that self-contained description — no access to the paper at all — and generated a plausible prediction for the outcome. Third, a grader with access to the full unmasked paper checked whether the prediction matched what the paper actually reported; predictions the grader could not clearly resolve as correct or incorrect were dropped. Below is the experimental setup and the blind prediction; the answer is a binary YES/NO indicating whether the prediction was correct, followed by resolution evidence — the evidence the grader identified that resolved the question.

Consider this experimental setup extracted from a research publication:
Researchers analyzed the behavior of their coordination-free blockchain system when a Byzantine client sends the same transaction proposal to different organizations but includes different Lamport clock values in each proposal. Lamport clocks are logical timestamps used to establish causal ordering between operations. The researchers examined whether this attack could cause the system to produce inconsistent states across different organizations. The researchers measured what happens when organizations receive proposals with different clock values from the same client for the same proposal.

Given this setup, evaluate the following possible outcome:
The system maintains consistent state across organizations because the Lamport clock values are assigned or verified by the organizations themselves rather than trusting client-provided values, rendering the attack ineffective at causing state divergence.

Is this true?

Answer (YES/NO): NO